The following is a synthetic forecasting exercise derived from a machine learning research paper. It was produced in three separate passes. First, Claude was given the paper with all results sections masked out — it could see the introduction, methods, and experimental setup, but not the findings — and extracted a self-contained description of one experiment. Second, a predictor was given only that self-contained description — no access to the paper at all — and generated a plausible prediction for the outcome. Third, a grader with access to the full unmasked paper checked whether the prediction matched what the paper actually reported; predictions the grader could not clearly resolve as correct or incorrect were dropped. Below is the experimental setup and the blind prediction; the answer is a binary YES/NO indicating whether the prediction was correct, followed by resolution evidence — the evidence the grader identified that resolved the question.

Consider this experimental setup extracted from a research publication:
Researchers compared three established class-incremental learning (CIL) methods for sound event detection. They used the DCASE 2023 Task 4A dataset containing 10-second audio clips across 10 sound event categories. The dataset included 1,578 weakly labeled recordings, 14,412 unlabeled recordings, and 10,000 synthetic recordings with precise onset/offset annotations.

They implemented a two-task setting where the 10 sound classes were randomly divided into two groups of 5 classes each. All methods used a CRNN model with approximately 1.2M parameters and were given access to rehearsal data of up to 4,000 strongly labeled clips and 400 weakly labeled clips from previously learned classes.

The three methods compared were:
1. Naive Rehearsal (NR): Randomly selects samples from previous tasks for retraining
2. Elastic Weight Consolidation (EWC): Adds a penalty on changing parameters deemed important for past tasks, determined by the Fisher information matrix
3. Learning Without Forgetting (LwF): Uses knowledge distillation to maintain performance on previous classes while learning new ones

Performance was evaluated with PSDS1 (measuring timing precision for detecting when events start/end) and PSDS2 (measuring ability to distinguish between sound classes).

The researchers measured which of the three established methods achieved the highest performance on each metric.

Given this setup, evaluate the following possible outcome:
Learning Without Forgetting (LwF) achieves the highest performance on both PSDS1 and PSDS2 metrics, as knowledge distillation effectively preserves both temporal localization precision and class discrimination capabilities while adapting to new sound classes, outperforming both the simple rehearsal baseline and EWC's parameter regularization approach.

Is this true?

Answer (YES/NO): NO